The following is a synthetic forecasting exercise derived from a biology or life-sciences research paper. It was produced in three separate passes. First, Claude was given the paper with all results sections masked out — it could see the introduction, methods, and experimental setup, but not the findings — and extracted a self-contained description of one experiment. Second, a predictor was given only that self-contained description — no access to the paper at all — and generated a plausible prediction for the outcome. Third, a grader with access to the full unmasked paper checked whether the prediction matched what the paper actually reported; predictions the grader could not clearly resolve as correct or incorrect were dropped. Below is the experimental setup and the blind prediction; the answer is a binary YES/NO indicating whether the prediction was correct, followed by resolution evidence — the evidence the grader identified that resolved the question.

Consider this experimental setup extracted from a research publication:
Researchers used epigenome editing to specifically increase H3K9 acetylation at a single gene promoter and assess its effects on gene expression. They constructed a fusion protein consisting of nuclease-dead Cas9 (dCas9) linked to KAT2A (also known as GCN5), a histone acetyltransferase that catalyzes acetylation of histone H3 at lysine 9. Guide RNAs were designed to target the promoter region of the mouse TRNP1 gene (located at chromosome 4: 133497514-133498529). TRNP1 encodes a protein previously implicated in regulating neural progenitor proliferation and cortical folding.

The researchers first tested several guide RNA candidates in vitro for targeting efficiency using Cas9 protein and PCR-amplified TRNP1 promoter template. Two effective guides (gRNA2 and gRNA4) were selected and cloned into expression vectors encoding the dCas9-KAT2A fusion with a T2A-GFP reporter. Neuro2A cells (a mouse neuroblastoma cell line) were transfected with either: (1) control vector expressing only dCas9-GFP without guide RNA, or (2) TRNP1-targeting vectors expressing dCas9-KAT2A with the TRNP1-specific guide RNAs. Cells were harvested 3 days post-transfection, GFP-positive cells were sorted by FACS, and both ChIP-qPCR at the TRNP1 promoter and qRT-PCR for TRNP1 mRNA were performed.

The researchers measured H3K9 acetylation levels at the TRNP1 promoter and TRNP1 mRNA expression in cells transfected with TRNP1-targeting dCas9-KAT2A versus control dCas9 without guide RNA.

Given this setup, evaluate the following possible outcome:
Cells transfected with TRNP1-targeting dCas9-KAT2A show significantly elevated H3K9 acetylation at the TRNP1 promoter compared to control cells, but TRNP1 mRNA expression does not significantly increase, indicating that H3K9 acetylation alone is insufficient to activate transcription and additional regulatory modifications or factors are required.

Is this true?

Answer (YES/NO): NO